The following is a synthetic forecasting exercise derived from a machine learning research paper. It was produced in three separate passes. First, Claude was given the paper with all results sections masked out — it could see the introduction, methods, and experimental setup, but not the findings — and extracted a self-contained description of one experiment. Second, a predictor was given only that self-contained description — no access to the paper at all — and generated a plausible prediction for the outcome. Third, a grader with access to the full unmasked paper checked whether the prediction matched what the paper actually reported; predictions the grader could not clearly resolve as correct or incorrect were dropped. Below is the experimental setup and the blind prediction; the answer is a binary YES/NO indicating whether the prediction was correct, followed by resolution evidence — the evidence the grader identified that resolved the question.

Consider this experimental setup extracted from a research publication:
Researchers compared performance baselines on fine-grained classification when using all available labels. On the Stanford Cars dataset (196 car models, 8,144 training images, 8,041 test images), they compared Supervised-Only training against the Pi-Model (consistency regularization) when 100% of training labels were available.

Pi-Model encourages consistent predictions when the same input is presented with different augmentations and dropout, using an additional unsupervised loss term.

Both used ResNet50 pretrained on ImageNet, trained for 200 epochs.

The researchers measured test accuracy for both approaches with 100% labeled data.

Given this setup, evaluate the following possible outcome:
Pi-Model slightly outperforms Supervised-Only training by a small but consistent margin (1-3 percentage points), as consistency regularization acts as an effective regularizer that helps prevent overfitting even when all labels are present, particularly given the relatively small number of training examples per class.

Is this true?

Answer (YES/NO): NO